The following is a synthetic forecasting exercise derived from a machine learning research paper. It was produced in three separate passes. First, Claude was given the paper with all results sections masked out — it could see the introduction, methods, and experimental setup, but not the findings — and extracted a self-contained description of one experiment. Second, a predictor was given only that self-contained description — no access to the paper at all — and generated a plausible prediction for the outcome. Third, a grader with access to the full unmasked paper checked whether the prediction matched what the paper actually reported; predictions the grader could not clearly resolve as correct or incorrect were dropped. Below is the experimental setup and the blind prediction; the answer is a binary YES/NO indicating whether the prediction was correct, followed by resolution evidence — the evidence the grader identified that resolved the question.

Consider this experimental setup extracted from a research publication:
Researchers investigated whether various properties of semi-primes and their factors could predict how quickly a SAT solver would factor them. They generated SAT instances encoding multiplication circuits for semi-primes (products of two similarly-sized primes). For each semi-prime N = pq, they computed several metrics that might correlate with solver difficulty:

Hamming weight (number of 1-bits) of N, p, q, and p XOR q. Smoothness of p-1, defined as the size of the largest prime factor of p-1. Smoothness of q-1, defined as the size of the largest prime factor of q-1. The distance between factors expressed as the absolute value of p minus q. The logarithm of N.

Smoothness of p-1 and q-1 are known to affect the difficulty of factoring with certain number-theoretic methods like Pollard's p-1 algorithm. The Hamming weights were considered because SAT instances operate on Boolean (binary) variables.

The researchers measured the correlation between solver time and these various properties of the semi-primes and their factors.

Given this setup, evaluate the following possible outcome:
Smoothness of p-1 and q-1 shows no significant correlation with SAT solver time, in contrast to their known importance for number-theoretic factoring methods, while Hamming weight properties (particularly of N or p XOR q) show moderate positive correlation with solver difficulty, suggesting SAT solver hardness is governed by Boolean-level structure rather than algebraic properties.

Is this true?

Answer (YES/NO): NO